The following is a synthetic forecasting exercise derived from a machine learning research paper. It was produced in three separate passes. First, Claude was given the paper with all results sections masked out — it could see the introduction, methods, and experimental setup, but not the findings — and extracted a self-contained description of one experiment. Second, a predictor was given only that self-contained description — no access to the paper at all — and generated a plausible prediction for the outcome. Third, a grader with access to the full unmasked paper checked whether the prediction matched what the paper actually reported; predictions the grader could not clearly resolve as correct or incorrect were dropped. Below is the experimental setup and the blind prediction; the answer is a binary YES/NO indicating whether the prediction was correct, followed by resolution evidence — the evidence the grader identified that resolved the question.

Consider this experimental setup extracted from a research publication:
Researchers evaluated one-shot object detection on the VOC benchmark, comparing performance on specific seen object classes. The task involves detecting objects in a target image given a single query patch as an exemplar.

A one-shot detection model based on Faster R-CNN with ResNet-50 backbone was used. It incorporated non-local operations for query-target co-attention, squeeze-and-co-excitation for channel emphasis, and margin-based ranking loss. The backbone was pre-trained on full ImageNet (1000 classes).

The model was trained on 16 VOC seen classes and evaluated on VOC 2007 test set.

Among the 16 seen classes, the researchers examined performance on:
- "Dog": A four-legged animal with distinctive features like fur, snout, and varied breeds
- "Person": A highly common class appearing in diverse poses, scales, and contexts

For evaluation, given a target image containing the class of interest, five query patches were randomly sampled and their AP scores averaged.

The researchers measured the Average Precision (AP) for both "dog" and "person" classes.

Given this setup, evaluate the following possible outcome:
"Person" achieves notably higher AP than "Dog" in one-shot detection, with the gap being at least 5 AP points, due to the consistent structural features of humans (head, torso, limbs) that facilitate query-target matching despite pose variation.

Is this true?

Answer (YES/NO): NO